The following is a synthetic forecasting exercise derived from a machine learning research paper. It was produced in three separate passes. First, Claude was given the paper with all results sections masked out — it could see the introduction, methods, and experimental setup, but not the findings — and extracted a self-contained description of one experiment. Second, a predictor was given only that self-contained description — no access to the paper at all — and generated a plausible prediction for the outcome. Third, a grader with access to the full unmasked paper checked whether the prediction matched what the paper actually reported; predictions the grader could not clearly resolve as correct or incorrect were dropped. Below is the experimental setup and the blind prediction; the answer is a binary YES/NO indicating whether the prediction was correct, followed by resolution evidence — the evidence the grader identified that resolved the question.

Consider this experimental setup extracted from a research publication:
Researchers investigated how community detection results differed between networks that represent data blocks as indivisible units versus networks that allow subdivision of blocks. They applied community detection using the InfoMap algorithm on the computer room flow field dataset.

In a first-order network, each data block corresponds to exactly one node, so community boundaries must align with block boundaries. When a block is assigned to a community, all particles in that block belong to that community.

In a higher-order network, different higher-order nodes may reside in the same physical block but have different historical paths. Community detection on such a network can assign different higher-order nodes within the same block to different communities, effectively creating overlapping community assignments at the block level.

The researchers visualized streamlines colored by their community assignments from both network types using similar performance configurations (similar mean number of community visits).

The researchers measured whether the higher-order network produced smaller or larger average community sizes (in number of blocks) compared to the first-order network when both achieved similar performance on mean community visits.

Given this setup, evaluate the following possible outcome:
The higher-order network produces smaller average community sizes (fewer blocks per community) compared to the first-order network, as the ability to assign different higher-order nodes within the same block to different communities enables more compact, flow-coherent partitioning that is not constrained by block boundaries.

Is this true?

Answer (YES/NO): YES